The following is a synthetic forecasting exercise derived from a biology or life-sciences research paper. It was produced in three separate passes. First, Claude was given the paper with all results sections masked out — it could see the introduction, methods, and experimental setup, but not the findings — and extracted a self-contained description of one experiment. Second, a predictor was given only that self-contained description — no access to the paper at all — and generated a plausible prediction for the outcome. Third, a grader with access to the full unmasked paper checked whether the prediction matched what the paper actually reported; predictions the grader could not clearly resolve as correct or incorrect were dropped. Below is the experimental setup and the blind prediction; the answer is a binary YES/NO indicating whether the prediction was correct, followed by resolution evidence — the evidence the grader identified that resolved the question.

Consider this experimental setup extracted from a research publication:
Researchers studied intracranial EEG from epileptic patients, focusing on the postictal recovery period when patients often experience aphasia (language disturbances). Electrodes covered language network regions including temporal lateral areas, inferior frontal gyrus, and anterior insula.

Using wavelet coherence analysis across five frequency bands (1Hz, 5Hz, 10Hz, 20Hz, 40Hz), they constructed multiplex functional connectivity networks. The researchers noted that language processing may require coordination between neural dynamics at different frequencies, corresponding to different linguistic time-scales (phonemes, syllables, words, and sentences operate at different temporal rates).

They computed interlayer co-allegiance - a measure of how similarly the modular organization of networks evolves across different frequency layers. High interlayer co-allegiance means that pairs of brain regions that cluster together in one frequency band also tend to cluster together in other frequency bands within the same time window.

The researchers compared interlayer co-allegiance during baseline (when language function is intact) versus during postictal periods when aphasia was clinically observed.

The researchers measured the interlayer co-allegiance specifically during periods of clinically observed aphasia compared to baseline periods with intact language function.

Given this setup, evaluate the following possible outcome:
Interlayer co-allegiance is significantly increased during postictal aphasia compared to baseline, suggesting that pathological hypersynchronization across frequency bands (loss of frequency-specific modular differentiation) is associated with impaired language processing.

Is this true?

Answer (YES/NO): NO